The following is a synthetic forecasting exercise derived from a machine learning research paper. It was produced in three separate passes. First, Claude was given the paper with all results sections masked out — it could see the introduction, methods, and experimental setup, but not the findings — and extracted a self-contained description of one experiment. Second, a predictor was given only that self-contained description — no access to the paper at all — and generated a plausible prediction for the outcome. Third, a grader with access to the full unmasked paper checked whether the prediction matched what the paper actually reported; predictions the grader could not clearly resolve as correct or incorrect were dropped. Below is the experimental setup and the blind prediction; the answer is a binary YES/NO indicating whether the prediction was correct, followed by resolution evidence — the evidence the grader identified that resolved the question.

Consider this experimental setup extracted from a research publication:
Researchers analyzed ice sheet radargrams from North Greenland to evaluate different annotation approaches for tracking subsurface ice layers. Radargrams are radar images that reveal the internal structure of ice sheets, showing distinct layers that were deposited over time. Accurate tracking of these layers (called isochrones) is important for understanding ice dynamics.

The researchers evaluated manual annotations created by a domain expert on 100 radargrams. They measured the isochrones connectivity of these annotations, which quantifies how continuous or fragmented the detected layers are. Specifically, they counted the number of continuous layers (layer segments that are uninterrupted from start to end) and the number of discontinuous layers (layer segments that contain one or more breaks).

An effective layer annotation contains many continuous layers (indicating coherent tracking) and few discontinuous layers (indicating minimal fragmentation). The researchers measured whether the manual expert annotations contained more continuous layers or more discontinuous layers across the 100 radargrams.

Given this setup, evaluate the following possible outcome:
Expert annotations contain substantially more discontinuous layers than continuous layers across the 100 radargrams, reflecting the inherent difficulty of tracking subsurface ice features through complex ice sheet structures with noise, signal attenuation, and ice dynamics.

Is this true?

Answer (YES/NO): YES